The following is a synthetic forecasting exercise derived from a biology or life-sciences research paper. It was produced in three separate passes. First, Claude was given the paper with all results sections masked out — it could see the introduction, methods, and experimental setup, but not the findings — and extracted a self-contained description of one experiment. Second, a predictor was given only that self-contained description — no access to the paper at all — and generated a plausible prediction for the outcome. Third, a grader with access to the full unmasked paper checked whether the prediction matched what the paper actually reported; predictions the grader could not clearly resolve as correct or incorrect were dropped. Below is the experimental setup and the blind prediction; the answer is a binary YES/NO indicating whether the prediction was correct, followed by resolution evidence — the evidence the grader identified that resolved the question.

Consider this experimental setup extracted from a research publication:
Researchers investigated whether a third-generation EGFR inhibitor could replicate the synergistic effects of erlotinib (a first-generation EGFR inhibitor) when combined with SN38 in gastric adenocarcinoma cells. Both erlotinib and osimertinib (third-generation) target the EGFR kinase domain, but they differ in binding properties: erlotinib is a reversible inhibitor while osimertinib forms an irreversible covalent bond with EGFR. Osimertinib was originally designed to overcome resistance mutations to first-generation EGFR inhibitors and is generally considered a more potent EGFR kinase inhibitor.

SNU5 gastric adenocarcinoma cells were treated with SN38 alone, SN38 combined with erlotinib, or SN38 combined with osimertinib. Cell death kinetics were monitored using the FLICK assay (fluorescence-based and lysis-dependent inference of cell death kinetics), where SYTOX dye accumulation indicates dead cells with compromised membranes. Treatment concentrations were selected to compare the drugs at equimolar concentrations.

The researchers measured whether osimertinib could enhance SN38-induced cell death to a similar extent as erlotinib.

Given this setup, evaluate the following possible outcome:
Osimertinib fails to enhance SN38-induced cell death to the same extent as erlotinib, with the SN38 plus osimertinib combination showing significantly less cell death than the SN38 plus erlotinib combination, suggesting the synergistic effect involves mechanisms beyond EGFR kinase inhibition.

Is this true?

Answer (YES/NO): YES